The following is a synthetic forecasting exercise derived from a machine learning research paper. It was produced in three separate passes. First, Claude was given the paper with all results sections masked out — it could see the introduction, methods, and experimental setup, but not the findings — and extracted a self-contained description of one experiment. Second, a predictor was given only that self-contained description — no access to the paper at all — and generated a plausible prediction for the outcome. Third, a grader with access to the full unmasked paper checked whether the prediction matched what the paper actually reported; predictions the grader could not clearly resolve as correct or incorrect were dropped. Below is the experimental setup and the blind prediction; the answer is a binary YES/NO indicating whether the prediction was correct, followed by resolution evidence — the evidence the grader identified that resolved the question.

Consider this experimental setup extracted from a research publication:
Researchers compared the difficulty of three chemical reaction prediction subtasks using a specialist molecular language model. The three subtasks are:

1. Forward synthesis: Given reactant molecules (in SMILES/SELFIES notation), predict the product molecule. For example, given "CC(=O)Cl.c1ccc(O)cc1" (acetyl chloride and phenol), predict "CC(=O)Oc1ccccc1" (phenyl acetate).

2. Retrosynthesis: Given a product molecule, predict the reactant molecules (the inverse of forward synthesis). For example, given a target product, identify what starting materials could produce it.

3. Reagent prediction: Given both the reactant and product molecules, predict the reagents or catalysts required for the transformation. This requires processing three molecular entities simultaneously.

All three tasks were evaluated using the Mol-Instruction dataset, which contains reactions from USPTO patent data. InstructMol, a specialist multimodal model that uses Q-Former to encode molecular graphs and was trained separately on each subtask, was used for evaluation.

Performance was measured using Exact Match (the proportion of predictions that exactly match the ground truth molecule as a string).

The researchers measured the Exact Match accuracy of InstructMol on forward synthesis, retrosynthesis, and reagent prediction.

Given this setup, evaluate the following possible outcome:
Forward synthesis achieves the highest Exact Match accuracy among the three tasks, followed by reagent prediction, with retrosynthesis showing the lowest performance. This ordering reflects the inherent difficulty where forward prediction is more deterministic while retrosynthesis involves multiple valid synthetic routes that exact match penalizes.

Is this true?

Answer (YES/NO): NO